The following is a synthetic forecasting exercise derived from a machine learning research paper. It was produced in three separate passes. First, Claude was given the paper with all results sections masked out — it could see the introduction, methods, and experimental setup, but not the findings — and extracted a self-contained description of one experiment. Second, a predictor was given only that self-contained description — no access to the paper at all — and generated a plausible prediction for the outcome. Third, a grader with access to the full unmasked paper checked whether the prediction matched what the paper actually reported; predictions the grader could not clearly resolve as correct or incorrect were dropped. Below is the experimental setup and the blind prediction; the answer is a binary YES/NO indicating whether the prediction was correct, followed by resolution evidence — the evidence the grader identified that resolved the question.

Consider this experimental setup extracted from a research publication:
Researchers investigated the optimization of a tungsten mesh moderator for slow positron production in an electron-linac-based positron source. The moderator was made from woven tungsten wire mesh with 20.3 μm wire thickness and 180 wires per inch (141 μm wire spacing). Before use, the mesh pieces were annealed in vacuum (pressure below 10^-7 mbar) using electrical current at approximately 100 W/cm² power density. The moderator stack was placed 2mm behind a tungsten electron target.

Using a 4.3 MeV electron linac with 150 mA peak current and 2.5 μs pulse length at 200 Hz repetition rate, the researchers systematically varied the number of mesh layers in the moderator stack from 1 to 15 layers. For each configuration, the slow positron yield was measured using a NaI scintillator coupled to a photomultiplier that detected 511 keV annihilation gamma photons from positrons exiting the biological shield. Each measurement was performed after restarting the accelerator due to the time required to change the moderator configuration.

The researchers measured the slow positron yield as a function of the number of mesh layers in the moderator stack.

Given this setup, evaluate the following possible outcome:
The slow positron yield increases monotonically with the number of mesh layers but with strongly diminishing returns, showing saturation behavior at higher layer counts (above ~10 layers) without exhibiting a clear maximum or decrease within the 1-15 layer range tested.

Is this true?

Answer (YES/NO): NO